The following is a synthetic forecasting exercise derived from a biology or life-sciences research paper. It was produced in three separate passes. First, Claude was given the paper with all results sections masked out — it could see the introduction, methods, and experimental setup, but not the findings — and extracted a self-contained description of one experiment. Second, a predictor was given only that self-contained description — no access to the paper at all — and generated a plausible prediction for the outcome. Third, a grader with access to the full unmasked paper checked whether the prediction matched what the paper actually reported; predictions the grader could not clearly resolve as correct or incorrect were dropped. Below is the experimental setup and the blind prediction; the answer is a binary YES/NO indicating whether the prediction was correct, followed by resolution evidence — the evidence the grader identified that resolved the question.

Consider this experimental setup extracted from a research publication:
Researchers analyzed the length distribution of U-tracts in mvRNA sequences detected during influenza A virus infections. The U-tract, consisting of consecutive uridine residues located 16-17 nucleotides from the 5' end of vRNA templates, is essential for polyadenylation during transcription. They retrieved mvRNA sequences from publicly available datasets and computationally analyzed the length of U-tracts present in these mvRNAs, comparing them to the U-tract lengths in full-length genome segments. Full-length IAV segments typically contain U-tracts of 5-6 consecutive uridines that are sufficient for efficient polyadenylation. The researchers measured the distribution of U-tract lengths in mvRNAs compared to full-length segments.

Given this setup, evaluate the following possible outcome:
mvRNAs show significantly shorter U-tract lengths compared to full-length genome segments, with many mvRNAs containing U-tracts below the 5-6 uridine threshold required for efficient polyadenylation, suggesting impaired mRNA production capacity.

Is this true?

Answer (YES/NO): NO